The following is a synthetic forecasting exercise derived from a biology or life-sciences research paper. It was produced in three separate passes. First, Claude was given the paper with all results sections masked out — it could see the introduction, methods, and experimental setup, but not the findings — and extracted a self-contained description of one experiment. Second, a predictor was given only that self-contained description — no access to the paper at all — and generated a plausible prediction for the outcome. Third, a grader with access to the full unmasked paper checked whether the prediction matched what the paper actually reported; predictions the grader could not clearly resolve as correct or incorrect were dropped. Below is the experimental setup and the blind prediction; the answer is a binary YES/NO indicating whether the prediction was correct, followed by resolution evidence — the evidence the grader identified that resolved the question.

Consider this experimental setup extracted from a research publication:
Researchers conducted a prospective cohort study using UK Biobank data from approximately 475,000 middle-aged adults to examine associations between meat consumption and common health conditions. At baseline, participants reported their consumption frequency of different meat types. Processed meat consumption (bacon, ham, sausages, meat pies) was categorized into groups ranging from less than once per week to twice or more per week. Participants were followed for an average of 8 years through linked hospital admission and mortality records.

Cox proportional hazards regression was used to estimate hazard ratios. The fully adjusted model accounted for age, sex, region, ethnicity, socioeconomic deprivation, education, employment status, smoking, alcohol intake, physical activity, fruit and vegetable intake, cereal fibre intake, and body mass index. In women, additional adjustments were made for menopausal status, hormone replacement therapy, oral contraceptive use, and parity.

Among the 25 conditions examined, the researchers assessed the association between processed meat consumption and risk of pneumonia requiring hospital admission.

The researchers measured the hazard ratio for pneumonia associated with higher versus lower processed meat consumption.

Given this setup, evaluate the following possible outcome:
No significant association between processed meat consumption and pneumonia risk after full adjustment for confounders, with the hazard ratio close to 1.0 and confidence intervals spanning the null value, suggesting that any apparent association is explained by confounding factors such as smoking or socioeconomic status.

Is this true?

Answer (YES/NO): NO